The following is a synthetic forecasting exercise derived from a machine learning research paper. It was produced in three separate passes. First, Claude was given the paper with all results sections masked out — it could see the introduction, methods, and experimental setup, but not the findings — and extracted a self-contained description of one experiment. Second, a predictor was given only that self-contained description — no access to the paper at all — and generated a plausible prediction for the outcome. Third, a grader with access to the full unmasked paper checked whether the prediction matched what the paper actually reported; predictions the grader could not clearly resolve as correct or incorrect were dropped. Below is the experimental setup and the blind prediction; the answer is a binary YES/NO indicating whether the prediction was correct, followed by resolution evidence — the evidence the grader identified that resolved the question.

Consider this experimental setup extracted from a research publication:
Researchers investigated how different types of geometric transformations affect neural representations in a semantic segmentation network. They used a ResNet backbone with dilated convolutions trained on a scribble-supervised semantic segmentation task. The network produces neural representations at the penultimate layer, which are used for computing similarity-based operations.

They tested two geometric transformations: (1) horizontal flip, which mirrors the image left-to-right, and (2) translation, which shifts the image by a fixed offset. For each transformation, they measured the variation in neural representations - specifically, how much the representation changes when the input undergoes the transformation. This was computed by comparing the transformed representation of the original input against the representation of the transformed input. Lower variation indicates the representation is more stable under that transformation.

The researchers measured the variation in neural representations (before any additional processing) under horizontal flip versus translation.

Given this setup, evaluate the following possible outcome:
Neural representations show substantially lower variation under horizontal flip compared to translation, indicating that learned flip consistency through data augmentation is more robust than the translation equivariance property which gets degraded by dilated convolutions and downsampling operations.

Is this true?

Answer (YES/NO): NO